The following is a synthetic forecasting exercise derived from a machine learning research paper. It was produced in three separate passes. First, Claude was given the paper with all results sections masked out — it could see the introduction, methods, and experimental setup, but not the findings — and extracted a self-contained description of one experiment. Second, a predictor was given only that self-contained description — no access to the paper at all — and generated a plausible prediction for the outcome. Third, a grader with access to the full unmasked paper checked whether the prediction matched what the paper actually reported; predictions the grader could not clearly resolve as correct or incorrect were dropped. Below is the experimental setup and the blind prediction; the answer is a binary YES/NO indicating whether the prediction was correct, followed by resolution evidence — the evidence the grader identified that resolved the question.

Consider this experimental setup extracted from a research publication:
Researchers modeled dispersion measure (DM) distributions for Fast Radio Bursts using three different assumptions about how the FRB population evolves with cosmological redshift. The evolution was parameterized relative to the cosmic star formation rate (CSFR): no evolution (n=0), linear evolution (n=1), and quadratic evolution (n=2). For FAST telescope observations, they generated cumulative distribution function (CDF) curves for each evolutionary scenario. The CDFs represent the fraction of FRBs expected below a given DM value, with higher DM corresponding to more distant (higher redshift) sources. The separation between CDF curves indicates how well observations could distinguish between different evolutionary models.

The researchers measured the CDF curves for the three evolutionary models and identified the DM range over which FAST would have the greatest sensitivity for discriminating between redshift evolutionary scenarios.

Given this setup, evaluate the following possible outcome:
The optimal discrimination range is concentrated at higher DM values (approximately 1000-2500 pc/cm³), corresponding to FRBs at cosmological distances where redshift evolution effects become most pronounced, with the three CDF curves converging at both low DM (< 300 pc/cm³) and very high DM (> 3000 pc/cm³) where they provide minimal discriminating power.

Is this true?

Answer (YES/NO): NO